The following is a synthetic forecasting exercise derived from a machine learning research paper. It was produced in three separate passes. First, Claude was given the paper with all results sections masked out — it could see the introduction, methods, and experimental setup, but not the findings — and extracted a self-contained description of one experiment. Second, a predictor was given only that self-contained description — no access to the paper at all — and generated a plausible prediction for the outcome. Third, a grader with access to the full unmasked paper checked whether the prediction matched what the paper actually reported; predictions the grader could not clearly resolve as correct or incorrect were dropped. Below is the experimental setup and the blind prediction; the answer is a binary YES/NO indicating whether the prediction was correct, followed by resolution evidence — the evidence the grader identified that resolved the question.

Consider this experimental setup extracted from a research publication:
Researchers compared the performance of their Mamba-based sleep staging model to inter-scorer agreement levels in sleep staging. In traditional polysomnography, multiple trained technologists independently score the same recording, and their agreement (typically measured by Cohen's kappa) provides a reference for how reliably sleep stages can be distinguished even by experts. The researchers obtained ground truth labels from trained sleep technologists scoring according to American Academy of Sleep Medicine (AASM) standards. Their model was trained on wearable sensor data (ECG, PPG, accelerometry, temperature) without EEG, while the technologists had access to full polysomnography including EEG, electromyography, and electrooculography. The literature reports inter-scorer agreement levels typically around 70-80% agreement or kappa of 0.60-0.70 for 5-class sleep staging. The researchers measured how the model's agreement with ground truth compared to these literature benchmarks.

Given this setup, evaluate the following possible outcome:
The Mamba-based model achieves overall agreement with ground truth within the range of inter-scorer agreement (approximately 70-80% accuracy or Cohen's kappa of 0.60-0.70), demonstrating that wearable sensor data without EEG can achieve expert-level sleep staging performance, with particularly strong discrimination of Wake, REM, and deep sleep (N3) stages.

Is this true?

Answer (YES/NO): NO